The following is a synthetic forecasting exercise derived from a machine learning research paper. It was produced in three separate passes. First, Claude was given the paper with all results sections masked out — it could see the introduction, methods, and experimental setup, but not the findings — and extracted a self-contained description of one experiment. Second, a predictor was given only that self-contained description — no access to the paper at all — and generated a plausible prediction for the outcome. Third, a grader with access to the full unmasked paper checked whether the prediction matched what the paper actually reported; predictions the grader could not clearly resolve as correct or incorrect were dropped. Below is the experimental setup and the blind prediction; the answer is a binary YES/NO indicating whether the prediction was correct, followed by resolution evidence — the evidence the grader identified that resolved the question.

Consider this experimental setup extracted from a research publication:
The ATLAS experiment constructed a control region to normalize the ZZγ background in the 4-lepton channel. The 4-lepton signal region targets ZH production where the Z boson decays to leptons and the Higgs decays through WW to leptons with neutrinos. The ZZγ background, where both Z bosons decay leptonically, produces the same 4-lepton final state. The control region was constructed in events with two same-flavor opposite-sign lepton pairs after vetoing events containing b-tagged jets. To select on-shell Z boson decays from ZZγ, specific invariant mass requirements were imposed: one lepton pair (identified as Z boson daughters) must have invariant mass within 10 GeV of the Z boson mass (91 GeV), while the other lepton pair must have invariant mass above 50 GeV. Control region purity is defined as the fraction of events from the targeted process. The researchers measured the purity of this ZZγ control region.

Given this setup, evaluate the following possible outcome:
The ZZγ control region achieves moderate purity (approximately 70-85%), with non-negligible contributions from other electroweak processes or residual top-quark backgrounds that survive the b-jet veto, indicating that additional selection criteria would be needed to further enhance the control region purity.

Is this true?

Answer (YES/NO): NO